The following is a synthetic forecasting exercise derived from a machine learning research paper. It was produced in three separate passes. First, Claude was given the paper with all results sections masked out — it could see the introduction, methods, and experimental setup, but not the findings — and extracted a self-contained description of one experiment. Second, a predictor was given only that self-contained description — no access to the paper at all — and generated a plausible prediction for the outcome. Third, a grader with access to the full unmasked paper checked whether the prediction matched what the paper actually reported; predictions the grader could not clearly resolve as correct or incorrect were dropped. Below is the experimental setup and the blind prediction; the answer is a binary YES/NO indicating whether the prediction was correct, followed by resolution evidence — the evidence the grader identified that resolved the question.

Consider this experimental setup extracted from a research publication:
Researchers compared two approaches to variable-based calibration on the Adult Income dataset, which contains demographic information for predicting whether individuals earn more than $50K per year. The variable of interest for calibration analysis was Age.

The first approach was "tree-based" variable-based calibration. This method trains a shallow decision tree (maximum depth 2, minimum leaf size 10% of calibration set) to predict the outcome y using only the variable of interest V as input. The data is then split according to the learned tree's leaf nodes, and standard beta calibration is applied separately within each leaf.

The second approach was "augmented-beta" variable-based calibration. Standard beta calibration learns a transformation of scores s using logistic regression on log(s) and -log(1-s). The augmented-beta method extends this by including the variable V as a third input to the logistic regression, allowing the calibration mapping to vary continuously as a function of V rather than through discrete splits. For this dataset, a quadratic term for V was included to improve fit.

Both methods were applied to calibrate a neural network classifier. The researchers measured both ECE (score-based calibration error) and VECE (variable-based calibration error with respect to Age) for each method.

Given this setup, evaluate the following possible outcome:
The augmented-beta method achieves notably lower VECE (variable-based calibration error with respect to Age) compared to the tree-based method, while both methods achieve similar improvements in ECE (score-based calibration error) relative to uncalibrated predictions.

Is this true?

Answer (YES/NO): NO